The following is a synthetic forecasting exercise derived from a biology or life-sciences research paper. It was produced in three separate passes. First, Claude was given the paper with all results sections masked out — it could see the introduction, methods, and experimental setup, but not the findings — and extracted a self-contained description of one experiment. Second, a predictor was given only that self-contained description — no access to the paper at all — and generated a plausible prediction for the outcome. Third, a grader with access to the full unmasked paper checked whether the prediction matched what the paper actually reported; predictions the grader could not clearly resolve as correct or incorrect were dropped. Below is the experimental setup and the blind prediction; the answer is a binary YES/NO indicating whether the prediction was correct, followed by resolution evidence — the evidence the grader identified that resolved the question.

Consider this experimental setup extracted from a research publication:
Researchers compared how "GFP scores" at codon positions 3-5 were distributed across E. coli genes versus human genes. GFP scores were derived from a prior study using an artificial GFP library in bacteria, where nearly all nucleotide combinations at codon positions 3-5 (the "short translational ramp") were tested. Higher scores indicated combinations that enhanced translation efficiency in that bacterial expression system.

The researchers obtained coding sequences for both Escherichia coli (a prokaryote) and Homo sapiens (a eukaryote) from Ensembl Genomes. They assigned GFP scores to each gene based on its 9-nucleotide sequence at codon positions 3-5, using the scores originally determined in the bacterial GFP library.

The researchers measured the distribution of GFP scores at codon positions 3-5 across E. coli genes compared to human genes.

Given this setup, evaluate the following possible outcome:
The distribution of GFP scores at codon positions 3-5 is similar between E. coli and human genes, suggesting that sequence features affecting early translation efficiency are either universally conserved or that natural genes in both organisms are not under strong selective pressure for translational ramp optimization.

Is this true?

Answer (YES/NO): NO